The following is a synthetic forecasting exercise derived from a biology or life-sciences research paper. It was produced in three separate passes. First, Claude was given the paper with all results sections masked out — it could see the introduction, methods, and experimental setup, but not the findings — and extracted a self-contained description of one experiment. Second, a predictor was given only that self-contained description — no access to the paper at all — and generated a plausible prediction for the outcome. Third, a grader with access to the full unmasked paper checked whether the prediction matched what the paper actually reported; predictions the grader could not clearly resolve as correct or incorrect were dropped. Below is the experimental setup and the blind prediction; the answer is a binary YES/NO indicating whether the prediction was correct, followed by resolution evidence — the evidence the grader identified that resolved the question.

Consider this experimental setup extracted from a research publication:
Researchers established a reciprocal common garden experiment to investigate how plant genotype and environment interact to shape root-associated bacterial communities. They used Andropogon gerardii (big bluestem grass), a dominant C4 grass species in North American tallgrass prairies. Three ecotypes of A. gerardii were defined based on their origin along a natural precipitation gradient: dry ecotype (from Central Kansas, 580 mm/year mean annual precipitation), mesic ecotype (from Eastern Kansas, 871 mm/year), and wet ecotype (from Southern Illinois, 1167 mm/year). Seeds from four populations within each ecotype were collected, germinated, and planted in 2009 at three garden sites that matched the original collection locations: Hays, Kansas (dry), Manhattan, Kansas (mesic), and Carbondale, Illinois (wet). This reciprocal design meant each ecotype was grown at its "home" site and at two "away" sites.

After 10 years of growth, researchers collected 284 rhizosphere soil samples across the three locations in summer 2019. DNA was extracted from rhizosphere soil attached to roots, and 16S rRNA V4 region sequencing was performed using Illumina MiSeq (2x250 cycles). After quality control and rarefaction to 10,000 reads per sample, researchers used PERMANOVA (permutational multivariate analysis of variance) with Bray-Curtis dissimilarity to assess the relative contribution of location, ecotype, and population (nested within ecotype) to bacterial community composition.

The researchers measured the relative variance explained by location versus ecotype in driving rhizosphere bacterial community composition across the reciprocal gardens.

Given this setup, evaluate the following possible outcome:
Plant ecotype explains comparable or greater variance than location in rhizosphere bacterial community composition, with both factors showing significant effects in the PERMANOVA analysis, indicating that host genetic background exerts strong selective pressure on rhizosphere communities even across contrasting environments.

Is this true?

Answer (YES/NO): NO